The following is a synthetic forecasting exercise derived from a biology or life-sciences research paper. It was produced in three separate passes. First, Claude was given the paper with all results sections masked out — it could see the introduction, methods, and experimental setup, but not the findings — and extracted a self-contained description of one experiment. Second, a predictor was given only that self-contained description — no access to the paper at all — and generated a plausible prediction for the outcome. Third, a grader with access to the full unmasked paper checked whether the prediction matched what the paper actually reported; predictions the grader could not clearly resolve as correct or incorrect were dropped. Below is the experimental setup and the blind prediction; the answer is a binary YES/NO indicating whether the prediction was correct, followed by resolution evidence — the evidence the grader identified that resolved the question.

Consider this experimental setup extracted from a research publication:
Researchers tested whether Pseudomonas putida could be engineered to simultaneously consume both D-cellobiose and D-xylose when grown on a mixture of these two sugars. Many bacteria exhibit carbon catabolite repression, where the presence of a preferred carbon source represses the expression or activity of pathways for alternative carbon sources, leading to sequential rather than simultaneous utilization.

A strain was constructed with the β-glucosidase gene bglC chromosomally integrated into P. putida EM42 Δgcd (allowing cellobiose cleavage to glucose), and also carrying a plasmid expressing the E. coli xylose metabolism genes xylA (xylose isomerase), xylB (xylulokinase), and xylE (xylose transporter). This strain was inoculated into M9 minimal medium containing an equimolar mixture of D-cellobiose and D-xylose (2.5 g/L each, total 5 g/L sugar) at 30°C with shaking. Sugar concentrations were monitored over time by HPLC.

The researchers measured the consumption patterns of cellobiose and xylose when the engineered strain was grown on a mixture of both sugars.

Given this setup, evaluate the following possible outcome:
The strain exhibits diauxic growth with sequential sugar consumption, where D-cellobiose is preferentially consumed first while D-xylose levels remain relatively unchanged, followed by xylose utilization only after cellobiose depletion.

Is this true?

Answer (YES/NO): NO